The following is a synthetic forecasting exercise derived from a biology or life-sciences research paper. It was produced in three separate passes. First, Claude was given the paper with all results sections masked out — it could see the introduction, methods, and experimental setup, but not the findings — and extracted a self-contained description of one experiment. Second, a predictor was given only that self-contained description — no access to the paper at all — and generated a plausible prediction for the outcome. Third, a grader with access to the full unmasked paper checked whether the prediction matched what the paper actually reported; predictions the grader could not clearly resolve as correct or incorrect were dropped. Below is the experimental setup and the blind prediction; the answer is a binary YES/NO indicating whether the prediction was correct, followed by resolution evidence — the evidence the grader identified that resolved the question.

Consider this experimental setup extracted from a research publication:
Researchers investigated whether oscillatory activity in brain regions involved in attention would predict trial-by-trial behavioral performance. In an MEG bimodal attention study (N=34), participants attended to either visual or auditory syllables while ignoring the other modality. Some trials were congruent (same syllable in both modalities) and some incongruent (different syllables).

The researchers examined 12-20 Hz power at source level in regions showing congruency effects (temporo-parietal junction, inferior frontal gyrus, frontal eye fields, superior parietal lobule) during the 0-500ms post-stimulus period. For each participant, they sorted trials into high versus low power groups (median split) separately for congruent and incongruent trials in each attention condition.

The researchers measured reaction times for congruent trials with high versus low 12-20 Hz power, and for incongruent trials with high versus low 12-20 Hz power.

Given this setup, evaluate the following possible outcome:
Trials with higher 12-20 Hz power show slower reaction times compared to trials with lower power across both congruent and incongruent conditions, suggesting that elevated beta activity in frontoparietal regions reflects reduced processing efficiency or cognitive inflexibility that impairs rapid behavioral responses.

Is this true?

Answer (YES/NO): NO